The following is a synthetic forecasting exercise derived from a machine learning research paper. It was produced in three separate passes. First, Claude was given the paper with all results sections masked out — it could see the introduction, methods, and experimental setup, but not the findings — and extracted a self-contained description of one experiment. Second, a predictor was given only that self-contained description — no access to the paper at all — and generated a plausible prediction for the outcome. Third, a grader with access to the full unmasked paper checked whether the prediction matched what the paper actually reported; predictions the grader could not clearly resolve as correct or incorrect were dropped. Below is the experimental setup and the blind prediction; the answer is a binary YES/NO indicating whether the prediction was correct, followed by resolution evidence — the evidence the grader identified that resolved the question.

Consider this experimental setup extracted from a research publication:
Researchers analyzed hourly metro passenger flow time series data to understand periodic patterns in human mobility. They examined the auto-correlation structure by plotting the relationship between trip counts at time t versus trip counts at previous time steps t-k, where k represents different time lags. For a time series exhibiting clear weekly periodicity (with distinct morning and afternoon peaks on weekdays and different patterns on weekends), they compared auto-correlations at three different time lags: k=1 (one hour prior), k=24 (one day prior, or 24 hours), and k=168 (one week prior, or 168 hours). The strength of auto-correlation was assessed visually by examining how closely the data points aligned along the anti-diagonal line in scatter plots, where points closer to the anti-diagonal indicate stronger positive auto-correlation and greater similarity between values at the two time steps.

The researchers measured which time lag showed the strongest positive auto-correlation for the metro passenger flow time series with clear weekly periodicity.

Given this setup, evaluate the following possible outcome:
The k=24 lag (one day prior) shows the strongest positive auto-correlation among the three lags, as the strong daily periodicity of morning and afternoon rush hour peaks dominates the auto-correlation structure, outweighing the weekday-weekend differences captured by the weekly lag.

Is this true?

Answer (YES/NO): NO